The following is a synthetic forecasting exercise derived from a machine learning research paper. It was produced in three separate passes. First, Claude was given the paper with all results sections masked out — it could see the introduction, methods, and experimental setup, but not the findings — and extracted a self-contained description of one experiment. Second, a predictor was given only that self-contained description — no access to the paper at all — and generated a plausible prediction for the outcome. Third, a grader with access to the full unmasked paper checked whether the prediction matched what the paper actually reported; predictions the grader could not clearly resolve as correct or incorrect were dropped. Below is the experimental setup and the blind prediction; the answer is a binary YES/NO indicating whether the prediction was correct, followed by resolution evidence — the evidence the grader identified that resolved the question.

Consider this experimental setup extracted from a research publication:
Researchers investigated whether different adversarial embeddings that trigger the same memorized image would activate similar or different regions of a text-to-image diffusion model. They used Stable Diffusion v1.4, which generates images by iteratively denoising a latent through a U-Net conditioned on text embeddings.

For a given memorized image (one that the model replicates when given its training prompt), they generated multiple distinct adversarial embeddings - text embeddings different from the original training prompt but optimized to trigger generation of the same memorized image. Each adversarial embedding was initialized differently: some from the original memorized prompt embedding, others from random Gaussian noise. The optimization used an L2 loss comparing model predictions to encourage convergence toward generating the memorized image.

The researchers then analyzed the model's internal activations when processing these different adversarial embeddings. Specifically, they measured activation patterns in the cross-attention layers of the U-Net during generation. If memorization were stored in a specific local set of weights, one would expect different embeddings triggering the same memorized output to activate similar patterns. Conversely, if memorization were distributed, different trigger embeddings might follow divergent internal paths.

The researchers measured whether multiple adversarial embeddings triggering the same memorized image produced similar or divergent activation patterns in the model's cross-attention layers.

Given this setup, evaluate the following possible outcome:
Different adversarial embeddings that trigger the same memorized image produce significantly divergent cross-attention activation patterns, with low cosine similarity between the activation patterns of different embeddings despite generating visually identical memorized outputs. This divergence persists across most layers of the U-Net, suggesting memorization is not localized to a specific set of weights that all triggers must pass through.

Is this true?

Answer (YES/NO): YES